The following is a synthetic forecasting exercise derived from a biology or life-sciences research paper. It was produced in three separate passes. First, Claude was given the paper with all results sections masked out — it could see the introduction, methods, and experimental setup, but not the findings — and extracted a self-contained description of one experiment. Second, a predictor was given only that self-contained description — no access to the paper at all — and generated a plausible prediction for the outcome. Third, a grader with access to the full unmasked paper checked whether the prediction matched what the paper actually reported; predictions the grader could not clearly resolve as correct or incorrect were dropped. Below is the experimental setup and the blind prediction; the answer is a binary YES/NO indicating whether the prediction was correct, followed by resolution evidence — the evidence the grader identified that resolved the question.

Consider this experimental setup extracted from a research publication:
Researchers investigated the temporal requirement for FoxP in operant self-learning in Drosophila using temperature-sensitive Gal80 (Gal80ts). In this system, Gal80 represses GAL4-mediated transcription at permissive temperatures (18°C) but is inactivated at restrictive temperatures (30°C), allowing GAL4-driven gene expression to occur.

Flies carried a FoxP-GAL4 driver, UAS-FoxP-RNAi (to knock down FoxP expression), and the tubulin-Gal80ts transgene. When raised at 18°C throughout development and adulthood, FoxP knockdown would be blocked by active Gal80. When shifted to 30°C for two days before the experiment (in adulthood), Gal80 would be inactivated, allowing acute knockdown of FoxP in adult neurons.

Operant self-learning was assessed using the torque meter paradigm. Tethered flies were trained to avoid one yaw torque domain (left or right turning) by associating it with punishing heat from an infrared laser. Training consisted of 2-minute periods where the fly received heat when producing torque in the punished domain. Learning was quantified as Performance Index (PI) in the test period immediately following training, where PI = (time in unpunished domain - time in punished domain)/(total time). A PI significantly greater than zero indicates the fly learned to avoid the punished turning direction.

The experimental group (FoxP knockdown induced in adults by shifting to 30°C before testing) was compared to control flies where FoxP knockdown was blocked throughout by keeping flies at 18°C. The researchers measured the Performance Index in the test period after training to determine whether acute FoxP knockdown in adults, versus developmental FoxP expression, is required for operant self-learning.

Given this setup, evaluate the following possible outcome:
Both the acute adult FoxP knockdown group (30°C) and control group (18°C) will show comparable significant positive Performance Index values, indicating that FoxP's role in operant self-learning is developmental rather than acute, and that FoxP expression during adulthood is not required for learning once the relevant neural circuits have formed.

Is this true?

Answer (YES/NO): NO